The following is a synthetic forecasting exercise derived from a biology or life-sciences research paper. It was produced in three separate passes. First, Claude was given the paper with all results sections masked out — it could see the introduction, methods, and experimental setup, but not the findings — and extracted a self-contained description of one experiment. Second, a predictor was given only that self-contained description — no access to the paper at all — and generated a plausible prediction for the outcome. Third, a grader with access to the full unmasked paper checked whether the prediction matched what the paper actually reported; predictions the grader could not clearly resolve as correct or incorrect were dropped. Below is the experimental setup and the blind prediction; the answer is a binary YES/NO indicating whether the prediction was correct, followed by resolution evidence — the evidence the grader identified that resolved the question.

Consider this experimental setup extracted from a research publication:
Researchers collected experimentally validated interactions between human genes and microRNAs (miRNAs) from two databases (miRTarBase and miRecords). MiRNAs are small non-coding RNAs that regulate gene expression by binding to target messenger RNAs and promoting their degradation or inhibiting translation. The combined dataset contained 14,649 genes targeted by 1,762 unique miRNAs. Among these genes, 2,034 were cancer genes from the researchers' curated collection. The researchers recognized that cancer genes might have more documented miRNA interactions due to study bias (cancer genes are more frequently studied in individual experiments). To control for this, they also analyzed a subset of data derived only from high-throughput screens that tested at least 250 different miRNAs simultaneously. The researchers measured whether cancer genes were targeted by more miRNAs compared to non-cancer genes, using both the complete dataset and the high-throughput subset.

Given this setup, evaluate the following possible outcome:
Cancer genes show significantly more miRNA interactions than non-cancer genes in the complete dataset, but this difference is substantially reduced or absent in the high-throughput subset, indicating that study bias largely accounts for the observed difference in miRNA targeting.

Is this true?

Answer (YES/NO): NO